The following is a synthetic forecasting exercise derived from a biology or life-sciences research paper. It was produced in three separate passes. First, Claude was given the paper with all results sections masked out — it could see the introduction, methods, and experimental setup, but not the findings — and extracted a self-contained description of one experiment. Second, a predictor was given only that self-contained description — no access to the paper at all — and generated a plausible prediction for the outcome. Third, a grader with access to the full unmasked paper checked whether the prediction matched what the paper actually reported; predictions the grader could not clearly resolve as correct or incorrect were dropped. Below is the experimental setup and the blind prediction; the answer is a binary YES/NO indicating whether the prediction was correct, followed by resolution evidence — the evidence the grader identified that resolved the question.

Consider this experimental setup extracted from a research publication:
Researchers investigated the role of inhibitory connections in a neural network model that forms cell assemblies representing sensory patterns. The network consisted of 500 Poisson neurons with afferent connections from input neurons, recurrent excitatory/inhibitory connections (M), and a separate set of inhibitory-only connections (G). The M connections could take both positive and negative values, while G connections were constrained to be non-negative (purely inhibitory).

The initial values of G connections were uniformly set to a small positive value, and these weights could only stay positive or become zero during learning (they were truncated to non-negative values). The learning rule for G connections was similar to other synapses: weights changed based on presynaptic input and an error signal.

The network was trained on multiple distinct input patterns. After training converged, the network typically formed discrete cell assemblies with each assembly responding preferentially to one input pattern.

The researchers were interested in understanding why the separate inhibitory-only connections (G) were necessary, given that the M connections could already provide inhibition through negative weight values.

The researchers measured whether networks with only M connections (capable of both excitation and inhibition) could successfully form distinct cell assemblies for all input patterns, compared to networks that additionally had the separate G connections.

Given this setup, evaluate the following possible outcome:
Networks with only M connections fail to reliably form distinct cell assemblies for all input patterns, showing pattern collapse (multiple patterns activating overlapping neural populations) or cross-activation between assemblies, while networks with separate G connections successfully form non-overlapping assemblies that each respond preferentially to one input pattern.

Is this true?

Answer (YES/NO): YES